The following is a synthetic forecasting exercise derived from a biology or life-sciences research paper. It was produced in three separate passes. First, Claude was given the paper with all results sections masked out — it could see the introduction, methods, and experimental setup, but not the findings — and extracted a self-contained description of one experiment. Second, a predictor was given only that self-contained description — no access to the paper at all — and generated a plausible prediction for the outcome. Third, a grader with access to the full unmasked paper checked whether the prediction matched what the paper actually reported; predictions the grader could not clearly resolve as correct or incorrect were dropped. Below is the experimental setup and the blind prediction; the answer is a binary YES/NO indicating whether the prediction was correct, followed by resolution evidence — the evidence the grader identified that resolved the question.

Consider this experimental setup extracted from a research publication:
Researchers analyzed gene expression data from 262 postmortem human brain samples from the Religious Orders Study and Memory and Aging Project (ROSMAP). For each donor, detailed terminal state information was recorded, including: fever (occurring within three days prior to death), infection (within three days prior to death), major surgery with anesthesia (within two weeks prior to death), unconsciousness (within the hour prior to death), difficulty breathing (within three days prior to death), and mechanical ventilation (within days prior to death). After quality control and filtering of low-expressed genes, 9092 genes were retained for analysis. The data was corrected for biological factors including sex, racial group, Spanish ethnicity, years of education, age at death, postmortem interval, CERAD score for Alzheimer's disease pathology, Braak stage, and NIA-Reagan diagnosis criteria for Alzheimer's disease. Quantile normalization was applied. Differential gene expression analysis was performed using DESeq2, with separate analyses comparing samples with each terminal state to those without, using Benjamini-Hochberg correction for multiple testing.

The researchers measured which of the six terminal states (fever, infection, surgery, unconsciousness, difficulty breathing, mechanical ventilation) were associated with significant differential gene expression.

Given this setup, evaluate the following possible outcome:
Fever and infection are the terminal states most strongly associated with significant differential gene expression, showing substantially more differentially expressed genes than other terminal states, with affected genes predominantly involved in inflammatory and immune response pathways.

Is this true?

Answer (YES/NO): YES